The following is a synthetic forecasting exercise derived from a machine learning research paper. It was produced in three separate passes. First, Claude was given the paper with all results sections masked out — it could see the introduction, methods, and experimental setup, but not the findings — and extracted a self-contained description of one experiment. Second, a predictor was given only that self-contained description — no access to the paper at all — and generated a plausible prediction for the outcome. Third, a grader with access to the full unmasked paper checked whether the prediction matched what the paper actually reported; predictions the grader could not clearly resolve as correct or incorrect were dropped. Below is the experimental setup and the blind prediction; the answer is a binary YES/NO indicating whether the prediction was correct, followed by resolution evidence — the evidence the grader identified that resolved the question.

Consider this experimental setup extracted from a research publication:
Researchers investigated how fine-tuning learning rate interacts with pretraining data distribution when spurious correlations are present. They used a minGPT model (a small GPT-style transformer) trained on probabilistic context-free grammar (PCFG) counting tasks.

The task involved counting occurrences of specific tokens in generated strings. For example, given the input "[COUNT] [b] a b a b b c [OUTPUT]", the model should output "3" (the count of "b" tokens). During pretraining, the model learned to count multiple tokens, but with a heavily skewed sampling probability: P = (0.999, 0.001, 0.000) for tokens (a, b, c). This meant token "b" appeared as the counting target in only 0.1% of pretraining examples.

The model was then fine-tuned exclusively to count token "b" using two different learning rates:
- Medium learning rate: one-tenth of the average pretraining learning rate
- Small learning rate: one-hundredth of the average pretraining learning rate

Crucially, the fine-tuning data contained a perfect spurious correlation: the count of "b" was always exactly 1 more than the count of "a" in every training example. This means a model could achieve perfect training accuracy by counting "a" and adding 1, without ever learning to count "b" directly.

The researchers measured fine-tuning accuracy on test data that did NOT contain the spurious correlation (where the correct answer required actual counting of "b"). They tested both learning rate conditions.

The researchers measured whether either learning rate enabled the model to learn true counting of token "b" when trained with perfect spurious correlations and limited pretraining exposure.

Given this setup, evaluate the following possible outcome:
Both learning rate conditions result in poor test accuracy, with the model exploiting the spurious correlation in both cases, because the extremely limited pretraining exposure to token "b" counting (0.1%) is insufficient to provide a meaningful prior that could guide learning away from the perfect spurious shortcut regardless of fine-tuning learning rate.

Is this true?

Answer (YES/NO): YES